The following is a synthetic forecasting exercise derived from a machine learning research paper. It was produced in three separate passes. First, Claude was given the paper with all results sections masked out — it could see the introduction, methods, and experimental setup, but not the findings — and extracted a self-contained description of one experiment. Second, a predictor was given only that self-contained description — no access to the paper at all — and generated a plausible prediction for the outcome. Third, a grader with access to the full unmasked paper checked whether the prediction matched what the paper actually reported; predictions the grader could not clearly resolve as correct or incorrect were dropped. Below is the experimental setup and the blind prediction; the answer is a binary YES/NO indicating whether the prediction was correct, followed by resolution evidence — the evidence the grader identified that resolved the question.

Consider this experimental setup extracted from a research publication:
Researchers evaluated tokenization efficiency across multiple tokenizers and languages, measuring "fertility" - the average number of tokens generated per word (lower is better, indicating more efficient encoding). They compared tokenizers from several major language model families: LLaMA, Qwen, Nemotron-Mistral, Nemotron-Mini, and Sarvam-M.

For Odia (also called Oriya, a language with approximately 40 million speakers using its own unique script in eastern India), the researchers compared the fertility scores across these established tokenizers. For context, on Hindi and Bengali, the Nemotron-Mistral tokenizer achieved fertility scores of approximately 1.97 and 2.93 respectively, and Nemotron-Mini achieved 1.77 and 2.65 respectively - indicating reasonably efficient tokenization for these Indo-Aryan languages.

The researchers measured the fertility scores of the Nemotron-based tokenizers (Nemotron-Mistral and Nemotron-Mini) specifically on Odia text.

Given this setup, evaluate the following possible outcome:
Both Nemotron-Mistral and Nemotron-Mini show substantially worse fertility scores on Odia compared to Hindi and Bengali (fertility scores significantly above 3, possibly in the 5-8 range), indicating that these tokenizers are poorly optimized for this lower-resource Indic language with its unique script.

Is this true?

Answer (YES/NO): NO